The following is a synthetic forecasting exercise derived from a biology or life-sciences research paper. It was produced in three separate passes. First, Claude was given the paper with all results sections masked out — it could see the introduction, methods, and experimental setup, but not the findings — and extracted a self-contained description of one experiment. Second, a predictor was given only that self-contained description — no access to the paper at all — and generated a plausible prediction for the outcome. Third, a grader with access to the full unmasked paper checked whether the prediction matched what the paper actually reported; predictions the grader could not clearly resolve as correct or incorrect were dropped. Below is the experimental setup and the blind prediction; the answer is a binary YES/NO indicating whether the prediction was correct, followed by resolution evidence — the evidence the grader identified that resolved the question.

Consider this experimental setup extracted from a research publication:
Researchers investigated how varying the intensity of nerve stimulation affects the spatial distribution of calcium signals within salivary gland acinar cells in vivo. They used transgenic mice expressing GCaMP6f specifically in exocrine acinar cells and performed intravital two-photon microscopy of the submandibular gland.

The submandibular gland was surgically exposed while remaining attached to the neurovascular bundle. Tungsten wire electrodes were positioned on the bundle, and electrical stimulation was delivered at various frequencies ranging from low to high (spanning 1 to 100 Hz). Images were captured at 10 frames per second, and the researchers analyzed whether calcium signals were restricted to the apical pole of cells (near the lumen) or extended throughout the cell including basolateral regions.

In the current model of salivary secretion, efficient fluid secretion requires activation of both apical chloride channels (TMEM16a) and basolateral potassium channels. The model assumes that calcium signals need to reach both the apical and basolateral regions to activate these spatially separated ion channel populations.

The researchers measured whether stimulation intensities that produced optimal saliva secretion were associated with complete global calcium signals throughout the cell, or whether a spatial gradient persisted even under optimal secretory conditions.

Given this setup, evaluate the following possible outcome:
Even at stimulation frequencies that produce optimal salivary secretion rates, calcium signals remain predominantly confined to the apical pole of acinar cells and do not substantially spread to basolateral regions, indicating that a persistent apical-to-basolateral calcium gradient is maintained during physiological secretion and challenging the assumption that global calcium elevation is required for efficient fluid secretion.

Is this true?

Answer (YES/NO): NO